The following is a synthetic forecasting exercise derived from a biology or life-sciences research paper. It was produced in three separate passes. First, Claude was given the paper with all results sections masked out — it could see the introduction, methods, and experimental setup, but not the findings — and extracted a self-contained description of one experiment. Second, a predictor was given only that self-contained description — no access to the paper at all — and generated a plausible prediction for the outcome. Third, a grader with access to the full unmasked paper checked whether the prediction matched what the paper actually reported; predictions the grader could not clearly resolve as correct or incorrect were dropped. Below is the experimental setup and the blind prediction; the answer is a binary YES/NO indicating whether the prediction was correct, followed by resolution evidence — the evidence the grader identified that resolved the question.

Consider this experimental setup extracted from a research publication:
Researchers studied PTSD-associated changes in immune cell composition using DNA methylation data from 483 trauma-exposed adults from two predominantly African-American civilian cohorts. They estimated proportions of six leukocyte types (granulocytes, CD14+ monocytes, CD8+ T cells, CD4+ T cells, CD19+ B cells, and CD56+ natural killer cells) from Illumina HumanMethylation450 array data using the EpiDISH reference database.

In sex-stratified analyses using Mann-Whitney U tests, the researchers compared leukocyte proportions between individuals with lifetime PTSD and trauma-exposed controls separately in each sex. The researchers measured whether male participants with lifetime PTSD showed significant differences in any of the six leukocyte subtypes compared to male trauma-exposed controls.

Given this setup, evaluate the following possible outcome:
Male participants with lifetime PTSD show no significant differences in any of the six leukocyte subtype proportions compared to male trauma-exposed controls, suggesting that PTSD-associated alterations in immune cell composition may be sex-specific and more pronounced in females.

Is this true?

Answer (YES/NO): NO